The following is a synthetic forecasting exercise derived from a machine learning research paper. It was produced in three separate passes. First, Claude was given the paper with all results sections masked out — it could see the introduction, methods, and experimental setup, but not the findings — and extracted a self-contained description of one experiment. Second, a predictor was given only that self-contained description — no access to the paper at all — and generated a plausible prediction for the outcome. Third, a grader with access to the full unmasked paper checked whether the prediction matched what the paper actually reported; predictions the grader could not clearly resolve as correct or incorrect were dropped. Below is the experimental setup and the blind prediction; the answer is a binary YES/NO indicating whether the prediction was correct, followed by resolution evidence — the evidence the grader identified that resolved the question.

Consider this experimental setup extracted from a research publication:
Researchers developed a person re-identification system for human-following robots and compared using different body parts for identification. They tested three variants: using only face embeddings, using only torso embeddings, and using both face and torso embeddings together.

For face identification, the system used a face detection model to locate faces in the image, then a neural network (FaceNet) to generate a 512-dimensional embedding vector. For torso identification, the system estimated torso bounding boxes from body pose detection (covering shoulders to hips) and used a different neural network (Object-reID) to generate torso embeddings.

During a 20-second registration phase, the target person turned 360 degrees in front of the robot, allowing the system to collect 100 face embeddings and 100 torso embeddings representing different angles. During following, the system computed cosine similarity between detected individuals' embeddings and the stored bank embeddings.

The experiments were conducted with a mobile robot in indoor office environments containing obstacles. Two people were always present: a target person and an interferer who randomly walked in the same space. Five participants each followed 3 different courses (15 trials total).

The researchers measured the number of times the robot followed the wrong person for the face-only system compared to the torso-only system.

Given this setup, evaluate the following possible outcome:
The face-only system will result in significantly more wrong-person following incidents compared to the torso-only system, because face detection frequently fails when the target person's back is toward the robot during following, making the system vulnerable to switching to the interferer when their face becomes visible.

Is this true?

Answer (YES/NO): NO